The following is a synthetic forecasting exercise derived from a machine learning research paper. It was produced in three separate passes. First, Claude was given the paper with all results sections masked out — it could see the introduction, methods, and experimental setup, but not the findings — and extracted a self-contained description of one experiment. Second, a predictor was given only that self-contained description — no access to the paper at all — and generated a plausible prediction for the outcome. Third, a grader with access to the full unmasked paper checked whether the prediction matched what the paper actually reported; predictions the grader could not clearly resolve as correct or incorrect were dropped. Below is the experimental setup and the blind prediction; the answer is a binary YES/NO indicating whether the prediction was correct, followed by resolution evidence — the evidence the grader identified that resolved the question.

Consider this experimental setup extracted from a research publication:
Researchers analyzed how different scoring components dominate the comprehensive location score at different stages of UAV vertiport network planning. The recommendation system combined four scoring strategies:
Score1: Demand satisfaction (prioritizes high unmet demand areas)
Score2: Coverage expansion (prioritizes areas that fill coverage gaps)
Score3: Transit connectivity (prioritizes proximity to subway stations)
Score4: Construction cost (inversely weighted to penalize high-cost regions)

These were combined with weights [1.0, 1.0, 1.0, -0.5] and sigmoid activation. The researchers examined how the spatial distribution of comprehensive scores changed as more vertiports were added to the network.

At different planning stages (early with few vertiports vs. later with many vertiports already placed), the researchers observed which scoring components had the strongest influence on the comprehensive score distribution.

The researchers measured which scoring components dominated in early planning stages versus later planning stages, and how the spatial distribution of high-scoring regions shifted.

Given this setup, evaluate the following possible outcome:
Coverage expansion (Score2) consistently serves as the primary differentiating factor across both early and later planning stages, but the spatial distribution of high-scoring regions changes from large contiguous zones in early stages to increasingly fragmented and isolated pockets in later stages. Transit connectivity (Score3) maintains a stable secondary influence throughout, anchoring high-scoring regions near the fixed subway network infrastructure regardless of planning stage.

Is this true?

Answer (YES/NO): NO